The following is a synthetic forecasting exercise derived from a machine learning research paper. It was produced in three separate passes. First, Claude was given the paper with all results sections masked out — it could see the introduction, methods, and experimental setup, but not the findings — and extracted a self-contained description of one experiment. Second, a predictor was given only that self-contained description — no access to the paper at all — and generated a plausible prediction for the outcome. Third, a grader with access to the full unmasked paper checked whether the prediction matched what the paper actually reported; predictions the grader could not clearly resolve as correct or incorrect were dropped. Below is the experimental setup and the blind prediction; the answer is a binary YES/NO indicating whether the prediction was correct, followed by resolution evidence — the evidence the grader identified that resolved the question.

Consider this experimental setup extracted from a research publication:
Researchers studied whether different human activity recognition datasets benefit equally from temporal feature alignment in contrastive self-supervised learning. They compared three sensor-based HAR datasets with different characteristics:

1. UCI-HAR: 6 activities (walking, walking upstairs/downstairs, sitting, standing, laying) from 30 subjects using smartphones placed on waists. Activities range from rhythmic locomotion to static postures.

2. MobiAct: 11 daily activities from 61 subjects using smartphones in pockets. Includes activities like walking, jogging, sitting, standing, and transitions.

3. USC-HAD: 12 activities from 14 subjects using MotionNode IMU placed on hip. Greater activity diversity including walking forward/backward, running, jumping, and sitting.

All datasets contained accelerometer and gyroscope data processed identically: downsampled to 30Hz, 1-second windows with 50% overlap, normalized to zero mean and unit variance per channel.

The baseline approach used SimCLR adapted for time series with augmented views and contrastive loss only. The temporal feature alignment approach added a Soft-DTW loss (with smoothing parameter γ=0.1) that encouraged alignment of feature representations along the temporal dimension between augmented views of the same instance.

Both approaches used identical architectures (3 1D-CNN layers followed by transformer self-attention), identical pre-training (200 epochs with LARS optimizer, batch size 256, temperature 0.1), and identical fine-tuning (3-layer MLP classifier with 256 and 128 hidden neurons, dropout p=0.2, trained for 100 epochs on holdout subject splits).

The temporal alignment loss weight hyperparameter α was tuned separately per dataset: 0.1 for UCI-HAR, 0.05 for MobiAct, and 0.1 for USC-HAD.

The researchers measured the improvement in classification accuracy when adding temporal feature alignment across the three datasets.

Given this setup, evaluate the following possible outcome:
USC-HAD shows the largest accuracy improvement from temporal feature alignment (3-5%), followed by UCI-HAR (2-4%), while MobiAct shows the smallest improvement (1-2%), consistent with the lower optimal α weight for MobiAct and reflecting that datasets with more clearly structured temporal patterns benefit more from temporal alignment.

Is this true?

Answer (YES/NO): NO